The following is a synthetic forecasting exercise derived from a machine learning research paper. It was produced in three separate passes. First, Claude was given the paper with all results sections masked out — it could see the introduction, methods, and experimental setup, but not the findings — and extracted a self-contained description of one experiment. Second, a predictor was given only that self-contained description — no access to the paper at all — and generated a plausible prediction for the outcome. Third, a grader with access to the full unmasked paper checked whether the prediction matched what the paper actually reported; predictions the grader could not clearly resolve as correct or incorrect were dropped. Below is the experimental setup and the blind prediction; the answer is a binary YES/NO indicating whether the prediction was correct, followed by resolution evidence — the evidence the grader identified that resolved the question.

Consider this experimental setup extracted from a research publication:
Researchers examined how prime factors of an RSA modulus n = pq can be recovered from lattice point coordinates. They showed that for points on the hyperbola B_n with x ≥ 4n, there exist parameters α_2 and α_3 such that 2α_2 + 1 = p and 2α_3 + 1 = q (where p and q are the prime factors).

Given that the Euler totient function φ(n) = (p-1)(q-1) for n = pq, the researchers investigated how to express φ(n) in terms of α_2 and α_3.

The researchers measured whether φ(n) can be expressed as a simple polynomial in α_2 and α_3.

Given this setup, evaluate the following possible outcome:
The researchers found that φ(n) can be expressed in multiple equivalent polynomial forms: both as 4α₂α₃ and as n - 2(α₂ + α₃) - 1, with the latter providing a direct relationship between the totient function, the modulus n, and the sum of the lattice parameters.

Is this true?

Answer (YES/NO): NO